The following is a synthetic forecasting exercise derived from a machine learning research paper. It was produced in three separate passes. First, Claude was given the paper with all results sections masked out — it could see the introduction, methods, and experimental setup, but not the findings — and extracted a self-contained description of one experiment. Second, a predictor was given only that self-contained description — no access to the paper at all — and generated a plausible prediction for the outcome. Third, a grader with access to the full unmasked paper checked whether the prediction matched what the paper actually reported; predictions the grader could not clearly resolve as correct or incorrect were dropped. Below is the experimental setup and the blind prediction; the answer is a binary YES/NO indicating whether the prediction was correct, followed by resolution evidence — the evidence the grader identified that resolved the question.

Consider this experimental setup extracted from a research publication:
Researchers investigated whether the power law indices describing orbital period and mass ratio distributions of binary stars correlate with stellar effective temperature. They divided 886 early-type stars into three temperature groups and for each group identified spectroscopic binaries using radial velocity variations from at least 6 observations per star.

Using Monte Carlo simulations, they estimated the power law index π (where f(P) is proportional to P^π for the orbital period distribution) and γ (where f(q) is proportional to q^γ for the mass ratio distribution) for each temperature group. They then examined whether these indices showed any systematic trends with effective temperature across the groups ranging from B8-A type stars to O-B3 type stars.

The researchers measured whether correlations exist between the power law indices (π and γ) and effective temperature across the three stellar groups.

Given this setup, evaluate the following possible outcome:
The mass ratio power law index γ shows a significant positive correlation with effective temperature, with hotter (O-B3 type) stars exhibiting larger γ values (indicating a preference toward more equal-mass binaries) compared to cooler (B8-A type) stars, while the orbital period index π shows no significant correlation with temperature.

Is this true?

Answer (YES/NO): NO